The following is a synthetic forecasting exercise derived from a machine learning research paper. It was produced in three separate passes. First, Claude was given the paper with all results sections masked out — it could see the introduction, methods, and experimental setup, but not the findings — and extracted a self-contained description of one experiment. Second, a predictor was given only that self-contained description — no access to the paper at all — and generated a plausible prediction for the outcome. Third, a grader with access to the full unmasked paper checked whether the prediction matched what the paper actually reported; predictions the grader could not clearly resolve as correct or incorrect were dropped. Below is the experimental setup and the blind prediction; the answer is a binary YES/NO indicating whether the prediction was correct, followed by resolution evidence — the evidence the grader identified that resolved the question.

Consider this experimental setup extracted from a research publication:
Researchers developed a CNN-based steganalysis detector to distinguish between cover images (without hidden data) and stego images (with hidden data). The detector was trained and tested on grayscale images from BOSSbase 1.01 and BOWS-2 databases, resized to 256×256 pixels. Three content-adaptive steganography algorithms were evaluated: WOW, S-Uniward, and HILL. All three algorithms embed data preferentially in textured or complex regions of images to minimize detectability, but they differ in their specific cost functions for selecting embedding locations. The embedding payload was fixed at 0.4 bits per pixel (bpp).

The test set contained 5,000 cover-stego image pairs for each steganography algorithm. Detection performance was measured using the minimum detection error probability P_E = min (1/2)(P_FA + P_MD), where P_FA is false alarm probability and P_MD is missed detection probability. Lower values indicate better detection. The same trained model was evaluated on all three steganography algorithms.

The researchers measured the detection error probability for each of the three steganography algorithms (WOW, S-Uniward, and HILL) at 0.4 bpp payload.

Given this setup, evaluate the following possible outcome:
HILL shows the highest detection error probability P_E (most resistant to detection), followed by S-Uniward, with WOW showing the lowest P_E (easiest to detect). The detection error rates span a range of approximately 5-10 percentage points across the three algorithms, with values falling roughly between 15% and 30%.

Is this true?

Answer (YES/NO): NO